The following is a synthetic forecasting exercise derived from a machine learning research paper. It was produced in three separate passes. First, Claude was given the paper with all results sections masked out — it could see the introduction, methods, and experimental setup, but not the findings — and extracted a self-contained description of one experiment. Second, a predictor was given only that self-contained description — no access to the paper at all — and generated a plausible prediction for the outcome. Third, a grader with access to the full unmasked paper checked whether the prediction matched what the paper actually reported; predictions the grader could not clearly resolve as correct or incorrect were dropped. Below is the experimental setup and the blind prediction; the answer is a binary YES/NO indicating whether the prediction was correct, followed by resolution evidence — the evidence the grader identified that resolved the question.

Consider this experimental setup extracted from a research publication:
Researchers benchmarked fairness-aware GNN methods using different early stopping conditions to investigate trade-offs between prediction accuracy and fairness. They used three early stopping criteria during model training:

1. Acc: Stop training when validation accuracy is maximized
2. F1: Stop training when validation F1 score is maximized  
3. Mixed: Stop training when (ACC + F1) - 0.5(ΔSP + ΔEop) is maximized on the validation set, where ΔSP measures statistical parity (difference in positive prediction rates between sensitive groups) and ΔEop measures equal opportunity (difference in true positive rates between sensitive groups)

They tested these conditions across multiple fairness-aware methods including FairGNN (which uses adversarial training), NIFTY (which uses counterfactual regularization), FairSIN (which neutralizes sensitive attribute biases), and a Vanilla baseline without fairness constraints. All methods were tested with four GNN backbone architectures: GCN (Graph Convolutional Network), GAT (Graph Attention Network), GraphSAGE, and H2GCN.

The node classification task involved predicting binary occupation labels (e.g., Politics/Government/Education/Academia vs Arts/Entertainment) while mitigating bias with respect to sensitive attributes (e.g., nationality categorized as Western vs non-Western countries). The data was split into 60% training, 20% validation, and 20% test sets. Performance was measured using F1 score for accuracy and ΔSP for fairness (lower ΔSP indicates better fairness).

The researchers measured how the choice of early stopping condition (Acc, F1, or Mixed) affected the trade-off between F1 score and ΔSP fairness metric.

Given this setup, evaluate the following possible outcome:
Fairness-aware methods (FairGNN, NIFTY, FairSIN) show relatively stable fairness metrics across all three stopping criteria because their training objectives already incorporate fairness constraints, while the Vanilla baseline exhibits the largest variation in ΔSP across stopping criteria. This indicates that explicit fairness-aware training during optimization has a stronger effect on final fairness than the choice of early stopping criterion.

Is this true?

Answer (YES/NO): NO